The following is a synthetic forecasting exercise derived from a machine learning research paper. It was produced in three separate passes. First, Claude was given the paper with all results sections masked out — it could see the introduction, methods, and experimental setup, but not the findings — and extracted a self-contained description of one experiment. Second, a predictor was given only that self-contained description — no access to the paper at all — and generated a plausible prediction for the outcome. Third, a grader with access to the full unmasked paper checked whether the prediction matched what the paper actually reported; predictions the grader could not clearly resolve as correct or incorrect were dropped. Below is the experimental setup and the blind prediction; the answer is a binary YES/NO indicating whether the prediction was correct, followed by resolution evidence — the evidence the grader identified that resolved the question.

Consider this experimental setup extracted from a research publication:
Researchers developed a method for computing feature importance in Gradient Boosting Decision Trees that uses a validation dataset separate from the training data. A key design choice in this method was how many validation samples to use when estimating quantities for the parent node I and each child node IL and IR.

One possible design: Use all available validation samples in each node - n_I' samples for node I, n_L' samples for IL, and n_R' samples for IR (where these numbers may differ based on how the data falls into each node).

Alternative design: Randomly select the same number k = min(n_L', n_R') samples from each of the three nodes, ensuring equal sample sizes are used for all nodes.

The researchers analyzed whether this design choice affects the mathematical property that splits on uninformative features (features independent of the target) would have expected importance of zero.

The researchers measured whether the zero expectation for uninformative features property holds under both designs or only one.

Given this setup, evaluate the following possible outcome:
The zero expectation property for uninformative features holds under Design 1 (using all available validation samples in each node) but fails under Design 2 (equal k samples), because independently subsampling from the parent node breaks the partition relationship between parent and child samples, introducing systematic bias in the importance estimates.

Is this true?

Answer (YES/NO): NO